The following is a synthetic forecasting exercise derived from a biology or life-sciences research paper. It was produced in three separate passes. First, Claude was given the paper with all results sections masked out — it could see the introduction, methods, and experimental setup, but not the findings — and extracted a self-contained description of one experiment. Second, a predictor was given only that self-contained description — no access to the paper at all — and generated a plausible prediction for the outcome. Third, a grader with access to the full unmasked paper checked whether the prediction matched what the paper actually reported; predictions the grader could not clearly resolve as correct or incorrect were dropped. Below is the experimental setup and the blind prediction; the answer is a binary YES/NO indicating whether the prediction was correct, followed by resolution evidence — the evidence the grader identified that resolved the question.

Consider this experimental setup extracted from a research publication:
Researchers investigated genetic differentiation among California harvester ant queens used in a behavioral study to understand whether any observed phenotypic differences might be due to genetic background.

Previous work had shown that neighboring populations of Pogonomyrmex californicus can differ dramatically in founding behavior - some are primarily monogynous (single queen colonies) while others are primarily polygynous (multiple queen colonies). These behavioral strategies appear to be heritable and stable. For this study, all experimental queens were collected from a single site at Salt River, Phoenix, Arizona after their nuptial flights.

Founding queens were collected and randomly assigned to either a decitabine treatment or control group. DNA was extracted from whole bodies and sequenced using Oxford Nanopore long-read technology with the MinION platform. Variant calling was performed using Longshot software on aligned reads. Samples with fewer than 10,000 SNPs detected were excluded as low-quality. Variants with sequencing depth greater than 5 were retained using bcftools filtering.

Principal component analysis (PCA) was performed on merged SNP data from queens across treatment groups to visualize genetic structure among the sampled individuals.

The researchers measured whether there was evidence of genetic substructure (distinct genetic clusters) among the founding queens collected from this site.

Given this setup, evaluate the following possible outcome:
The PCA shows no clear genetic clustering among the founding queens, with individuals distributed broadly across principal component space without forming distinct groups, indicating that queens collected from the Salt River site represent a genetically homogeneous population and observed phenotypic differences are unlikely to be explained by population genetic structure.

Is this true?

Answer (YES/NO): NO